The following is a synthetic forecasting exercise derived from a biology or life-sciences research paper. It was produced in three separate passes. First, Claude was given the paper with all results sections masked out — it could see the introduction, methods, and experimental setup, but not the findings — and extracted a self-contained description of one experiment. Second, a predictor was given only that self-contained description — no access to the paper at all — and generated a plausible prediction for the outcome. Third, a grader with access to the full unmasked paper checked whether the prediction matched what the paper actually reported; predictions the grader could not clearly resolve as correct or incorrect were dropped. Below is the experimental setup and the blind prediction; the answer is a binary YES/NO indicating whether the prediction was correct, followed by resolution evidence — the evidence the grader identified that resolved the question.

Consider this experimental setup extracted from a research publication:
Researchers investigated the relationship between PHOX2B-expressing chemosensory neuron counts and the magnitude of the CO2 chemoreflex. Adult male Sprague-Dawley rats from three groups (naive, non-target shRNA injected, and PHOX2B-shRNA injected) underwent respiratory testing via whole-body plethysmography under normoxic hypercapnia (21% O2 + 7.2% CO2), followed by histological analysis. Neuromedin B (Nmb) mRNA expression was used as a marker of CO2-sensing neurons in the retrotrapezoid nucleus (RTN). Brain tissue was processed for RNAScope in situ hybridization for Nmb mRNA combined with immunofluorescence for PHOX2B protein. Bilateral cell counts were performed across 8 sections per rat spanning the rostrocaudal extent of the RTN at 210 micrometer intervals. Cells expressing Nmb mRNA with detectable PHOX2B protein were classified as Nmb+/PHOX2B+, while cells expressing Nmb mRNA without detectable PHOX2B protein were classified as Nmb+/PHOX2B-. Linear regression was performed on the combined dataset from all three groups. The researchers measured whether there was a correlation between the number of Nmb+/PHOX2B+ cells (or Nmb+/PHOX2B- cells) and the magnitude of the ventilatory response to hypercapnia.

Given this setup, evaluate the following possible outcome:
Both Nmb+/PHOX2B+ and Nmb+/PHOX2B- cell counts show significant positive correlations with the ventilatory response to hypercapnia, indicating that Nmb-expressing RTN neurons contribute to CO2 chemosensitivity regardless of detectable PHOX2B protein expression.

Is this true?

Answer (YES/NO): NO